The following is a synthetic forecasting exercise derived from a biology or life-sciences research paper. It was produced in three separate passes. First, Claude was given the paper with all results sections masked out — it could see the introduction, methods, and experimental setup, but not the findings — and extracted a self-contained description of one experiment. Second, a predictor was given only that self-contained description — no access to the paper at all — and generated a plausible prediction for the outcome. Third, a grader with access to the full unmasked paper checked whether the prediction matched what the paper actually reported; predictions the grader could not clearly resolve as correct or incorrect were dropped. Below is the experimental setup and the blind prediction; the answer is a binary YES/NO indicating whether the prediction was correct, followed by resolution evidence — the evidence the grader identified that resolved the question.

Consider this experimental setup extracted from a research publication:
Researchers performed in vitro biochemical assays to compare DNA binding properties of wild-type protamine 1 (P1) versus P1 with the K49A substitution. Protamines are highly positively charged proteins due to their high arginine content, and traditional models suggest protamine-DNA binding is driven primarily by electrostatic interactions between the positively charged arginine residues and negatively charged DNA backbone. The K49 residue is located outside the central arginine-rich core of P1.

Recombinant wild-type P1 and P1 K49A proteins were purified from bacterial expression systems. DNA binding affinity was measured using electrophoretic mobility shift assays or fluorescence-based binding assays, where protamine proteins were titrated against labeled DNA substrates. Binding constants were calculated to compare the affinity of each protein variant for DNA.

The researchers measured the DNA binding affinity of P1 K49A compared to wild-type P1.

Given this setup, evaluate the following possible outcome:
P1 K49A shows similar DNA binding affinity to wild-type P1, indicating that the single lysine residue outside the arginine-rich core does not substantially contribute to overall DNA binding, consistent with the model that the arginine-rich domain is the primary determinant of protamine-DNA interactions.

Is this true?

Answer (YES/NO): NO